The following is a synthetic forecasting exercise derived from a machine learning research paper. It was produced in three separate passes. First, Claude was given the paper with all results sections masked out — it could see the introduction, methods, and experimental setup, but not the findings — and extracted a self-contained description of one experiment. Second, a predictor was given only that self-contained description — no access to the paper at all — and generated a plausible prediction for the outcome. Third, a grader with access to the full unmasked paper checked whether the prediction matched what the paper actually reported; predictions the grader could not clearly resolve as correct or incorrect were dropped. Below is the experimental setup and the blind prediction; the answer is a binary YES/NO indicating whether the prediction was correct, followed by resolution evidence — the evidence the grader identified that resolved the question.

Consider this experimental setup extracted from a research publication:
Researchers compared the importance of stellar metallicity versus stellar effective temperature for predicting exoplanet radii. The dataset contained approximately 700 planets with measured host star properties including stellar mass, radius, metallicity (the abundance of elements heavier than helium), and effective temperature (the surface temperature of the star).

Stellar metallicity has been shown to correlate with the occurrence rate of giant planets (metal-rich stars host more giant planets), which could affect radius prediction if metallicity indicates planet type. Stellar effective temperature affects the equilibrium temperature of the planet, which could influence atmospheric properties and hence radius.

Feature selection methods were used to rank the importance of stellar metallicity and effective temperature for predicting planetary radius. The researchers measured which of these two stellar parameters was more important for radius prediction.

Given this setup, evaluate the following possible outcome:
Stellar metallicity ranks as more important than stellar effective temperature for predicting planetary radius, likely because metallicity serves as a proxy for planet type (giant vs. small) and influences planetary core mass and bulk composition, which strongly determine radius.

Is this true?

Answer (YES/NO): NO